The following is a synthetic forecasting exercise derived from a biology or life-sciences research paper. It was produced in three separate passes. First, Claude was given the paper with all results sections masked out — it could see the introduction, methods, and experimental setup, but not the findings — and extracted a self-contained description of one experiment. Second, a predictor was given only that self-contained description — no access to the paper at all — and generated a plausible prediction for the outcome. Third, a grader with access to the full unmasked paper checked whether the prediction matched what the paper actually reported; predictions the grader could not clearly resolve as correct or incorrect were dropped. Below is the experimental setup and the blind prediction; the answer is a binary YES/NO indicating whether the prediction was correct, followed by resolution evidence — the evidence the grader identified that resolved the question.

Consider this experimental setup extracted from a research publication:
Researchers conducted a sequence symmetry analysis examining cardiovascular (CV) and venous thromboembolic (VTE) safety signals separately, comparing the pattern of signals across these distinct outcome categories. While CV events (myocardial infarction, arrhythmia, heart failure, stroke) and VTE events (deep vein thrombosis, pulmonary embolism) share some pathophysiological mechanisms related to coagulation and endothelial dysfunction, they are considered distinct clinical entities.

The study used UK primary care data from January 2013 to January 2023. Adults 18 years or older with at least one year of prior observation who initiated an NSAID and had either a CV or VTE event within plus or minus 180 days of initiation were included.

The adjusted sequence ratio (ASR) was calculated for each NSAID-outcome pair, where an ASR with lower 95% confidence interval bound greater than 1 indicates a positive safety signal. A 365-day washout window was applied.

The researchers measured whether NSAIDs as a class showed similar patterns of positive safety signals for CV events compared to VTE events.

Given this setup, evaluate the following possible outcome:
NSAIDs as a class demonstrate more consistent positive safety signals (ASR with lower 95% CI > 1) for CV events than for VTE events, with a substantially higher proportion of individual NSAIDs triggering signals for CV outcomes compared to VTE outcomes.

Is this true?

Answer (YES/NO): NO